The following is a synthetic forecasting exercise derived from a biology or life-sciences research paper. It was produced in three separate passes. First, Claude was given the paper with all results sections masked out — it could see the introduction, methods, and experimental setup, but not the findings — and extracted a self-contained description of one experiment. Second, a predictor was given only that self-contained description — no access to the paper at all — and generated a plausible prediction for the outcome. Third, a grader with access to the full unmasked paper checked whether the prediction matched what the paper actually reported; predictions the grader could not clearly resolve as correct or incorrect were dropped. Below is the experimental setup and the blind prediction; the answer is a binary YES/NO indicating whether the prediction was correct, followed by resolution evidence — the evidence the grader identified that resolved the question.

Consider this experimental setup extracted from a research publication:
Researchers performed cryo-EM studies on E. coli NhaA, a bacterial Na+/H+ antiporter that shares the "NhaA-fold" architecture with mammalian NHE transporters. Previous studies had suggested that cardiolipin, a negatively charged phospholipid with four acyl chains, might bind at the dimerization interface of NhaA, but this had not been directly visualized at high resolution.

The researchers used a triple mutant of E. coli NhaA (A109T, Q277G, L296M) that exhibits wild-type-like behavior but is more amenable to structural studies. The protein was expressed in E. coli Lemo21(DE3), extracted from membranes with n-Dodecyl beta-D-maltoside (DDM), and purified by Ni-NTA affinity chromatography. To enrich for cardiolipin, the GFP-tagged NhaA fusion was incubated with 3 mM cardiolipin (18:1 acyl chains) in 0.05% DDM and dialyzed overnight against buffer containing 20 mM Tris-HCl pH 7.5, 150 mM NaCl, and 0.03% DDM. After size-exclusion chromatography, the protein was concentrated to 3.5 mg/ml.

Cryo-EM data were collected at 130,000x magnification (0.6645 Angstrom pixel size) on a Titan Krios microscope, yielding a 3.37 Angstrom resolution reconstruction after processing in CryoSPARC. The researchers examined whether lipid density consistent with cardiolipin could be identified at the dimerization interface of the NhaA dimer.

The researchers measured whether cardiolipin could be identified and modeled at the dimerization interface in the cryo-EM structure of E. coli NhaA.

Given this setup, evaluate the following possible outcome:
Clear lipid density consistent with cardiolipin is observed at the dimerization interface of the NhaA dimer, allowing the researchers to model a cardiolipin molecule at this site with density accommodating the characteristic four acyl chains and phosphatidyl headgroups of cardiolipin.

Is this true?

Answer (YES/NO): YES